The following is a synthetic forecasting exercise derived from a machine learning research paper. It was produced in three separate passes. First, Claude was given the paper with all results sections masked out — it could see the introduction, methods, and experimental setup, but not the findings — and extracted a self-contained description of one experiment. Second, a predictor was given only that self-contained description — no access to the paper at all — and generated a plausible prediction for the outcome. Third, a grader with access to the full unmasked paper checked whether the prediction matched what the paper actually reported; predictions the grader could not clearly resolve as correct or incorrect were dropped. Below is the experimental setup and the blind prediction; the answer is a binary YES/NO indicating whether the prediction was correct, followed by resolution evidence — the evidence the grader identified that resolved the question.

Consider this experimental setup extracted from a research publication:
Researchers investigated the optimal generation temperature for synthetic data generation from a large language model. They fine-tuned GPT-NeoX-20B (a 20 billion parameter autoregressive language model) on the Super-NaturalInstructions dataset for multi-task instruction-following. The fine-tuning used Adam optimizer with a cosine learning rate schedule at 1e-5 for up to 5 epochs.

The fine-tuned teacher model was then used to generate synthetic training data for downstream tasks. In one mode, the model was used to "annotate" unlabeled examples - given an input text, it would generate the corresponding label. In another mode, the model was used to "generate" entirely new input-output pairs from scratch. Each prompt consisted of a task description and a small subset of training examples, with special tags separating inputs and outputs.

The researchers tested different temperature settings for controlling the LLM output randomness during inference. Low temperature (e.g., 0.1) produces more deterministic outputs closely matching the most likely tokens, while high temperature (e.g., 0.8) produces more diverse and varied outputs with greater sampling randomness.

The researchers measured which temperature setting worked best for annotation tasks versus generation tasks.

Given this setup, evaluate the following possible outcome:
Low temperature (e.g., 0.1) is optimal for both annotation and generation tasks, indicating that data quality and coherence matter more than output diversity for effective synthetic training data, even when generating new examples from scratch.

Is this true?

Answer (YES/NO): NO